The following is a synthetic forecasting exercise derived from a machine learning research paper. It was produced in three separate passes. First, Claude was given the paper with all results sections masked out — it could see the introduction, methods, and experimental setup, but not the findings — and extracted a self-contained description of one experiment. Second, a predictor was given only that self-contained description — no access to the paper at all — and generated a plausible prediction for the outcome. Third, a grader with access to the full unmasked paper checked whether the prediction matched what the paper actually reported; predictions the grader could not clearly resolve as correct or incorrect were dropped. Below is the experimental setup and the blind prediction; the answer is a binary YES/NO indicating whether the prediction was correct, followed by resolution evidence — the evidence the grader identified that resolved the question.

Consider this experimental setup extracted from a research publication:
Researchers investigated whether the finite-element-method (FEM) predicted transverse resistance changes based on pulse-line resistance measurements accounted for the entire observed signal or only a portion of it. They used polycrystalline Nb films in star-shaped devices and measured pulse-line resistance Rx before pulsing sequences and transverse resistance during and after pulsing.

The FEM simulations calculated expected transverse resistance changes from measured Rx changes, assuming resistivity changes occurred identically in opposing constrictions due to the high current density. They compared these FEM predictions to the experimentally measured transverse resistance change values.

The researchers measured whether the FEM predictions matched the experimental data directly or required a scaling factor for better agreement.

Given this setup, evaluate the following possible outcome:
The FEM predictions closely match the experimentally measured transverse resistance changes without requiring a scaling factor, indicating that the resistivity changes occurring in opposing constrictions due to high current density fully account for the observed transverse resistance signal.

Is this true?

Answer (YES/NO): NO